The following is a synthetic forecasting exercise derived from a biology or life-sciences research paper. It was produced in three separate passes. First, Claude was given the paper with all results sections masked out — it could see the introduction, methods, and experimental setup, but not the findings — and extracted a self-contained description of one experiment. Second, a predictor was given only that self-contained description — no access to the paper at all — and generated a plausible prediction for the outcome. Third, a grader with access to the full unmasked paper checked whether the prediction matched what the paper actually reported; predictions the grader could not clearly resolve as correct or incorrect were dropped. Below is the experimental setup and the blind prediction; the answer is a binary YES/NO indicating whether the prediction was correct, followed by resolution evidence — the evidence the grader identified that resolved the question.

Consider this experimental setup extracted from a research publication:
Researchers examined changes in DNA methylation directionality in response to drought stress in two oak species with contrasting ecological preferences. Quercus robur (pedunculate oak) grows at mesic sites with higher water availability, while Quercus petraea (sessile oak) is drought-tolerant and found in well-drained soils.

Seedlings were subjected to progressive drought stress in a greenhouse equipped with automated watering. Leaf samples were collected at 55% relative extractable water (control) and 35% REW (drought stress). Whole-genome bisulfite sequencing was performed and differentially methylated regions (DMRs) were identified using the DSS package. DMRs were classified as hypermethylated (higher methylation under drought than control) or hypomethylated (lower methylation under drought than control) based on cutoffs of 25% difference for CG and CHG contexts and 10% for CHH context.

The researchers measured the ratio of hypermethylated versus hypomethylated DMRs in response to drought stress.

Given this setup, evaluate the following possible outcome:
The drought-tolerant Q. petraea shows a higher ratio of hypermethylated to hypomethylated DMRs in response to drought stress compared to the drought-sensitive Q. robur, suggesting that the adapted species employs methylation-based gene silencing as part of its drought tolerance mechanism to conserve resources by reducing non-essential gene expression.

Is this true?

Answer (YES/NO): NO